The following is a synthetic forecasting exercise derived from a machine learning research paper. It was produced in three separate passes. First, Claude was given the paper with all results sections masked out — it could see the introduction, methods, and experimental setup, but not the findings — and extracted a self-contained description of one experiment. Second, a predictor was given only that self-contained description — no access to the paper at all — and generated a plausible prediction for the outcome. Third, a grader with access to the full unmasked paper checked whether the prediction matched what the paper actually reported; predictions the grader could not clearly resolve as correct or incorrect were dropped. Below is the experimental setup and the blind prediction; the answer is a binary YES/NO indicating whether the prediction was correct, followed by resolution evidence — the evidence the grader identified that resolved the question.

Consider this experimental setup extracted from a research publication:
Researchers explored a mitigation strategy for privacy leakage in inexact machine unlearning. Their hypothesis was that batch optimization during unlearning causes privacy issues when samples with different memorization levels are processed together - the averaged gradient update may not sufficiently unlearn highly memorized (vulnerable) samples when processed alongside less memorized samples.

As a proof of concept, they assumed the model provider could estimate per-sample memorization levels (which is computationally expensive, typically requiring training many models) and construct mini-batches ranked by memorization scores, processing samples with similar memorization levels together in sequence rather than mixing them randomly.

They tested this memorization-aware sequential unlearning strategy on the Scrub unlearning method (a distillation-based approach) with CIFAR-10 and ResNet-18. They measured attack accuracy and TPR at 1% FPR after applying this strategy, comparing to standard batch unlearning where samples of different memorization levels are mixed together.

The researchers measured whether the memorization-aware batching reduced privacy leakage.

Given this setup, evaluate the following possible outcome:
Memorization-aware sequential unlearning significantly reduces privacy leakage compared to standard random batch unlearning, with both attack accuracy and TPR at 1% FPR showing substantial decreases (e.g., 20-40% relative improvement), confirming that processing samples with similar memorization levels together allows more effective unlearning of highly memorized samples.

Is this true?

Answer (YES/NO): NO